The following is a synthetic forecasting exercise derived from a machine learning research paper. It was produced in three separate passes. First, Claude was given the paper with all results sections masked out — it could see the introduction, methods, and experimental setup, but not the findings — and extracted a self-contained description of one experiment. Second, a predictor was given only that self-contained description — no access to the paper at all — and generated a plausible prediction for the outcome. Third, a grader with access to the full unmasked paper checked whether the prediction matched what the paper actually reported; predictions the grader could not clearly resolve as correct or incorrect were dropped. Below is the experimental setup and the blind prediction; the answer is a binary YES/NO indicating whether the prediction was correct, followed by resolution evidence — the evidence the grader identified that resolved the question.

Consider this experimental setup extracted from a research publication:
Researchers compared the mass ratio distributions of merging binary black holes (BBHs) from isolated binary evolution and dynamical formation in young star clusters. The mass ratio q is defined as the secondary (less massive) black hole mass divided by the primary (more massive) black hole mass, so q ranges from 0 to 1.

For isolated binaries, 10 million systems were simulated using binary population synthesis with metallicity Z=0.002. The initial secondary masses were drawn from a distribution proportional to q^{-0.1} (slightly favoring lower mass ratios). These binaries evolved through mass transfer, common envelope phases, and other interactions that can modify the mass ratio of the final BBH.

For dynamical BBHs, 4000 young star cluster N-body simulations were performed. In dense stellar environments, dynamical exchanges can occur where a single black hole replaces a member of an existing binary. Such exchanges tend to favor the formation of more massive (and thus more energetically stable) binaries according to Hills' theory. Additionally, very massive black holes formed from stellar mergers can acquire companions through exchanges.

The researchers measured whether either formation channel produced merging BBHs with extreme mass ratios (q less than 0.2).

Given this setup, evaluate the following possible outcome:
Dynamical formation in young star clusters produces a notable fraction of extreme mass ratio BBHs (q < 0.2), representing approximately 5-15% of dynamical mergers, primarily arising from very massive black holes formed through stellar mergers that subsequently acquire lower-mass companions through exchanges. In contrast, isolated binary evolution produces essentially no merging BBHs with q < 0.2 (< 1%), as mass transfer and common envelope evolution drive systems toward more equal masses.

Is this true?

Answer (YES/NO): YES